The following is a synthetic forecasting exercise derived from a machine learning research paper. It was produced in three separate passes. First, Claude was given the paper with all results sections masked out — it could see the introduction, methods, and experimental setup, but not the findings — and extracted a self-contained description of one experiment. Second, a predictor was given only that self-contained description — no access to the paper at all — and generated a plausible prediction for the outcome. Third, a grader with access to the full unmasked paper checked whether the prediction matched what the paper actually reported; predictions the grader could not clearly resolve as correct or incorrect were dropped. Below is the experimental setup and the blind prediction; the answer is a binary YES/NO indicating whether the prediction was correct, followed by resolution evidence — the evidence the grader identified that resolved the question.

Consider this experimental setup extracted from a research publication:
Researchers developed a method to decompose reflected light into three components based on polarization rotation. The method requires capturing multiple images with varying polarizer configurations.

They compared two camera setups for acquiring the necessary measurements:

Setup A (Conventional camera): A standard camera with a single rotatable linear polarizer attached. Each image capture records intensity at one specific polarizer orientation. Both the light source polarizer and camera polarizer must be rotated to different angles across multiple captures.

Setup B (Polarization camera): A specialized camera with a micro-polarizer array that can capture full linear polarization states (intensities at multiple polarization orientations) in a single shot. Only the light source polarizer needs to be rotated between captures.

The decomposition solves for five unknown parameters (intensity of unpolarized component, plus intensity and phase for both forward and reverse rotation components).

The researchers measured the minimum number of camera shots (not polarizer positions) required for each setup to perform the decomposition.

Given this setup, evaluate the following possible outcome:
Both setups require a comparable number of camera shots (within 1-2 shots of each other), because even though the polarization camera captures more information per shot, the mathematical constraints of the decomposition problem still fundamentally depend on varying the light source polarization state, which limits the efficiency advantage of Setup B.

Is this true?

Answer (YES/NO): NO